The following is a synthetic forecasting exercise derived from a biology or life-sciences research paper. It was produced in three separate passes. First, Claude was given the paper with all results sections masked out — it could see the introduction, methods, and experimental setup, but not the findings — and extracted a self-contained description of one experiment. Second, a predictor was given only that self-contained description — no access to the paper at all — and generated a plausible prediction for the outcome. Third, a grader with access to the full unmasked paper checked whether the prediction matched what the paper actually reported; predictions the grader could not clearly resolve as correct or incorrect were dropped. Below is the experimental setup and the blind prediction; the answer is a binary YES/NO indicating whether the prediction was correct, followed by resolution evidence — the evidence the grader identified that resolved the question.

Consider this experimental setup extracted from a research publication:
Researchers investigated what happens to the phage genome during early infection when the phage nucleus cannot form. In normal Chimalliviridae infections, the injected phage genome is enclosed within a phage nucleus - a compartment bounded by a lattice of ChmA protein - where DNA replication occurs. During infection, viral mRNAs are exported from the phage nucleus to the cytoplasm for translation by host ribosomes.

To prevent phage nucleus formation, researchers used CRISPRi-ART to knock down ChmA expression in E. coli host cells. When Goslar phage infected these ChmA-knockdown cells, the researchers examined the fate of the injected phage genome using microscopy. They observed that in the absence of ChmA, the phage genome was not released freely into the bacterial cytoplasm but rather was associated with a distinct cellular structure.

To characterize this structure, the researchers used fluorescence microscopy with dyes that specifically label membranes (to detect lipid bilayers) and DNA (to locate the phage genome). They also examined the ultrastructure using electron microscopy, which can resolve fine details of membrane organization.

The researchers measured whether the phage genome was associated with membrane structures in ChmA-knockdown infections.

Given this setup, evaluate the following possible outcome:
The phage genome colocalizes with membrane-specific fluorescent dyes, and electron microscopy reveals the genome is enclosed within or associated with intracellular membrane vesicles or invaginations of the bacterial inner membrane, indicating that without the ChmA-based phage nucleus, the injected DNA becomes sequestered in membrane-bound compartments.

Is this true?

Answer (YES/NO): NO